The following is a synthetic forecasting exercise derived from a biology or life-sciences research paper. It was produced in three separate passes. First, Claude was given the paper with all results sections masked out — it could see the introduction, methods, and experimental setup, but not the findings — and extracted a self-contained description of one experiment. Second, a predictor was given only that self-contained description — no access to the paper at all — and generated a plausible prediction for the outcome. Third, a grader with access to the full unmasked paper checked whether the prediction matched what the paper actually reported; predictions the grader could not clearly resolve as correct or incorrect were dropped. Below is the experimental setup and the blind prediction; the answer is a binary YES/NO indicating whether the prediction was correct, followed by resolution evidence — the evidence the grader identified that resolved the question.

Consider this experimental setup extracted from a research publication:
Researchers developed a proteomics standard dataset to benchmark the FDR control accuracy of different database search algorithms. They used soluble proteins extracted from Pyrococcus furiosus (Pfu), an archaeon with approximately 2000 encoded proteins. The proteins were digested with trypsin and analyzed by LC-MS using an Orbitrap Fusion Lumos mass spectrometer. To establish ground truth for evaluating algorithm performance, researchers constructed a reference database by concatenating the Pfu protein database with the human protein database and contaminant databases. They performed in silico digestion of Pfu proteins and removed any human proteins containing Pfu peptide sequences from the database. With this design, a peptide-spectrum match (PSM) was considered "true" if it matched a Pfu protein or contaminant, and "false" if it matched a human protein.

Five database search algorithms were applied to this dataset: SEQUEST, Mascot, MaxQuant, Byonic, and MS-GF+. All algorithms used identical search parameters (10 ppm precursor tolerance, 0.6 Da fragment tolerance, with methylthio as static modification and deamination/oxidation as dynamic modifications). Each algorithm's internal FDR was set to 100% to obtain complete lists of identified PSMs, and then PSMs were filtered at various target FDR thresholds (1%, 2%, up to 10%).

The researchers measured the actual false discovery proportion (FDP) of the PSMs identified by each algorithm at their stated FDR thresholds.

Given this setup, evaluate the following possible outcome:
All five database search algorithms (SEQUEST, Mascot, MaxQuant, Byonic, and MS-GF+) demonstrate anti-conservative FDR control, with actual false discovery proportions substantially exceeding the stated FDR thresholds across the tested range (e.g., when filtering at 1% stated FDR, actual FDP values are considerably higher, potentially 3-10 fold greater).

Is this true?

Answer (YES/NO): NO